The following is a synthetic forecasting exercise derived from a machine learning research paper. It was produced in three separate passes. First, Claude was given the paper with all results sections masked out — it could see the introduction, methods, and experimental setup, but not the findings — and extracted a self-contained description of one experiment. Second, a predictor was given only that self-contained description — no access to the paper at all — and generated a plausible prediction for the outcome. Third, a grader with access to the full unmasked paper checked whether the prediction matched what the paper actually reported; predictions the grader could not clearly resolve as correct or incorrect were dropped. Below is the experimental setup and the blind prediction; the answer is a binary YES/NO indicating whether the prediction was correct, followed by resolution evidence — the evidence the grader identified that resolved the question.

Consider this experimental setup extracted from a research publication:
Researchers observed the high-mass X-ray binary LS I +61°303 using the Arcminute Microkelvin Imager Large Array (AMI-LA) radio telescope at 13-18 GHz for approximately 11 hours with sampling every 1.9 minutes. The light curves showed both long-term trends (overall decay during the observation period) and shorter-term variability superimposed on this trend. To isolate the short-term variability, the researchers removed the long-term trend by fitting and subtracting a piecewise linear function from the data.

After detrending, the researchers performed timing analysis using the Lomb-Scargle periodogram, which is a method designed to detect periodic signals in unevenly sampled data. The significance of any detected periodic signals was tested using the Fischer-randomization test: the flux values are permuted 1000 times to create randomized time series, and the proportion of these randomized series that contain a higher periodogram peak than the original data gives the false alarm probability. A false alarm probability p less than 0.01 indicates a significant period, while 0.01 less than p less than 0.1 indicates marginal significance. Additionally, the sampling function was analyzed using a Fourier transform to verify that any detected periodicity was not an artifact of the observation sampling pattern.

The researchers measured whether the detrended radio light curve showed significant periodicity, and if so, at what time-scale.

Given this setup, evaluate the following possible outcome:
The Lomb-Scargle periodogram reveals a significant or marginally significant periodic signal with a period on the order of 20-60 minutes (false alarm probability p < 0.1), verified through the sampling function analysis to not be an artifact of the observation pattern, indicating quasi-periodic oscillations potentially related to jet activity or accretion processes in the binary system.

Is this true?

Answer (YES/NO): NO